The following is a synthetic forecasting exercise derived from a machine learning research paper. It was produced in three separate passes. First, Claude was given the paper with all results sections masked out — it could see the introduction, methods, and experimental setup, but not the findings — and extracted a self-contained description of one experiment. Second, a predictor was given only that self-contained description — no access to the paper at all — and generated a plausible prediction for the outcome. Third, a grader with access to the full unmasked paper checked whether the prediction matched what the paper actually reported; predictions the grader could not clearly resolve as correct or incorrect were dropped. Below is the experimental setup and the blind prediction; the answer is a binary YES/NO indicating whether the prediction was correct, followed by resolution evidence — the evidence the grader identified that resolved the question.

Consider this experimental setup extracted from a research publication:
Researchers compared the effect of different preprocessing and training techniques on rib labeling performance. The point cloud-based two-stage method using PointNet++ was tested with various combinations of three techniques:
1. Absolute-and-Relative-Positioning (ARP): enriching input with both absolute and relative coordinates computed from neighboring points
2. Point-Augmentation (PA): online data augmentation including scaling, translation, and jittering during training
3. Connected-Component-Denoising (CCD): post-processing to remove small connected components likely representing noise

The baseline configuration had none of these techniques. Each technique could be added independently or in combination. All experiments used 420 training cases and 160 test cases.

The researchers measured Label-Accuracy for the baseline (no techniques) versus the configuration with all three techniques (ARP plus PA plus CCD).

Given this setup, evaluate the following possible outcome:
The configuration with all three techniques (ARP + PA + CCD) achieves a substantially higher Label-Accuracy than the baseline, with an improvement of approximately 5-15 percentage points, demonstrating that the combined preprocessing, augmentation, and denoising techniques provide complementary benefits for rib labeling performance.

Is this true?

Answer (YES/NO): YES